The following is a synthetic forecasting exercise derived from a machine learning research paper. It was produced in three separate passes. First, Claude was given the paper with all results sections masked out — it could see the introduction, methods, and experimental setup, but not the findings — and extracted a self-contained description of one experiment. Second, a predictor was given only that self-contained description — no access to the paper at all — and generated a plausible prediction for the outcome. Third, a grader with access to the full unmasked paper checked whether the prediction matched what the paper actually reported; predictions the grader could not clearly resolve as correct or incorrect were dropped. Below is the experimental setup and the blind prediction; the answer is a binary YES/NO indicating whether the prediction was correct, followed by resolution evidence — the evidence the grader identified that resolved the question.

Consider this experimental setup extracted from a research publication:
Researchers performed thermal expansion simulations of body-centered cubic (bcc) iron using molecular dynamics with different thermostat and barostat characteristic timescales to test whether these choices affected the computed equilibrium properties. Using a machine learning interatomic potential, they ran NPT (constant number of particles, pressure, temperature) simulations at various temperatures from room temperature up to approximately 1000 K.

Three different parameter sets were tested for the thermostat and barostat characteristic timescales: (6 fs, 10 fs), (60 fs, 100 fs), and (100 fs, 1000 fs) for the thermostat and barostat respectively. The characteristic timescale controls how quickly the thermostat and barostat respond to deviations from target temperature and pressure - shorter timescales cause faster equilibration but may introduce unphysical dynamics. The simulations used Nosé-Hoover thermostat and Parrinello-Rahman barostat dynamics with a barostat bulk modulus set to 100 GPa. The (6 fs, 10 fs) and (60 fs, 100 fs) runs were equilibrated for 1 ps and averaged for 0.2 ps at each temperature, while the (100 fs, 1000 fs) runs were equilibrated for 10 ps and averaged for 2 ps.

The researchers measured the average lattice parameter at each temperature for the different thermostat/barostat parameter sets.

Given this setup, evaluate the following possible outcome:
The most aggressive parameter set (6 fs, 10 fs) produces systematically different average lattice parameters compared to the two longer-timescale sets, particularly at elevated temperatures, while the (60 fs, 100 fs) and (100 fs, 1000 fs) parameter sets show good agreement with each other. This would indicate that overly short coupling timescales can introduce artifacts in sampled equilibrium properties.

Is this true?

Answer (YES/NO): NO